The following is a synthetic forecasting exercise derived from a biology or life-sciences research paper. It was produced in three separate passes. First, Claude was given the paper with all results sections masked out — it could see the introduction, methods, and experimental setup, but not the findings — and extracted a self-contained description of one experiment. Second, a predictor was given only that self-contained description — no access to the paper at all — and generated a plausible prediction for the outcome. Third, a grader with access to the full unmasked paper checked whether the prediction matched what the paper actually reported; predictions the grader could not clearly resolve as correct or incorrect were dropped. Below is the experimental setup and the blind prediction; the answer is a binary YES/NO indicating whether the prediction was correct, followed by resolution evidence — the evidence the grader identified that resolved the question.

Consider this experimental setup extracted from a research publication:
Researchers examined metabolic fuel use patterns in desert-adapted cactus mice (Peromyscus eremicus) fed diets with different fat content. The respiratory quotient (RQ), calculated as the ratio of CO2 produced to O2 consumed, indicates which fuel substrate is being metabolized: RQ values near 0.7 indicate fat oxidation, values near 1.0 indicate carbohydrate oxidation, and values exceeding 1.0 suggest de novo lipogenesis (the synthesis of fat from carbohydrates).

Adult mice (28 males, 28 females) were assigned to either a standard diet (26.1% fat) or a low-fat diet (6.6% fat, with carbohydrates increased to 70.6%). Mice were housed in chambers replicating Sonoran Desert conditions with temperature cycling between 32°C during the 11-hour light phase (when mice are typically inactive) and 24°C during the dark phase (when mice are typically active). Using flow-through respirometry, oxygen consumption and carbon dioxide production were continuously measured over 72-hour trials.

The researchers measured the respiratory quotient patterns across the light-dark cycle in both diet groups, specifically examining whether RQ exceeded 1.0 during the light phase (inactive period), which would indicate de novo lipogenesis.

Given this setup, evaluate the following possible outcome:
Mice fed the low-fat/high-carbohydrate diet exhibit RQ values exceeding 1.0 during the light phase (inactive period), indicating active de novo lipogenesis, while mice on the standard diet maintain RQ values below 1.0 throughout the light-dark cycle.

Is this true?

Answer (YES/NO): NO